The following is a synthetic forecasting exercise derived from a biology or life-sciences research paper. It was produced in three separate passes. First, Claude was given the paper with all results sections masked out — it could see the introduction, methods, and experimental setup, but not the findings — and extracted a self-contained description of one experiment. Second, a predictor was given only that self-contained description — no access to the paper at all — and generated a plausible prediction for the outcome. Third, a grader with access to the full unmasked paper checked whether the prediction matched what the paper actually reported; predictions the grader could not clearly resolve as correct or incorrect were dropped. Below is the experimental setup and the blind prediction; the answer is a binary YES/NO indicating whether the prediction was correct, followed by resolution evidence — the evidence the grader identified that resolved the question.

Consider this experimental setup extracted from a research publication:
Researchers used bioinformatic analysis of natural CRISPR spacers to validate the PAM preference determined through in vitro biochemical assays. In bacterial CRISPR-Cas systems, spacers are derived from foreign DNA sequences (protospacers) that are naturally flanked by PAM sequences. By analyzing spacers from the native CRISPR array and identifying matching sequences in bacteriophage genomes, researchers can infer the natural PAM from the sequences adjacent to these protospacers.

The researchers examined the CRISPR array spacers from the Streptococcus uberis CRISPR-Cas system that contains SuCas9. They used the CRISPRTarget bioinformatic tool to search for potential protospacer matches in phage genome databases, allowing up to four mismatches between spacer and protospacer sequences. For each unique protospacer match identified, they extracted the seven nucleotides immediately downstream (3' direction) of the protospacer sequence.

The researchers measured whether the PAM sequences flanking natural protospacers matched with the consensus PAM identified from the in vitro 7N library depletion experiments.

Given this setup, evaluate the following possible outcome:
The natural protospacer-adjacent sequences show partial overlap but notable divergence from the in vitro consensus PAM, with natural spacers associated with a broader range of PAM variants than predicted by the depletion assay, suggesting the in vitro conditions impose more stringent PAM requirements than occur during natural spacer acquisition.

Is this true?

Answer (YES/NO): NO